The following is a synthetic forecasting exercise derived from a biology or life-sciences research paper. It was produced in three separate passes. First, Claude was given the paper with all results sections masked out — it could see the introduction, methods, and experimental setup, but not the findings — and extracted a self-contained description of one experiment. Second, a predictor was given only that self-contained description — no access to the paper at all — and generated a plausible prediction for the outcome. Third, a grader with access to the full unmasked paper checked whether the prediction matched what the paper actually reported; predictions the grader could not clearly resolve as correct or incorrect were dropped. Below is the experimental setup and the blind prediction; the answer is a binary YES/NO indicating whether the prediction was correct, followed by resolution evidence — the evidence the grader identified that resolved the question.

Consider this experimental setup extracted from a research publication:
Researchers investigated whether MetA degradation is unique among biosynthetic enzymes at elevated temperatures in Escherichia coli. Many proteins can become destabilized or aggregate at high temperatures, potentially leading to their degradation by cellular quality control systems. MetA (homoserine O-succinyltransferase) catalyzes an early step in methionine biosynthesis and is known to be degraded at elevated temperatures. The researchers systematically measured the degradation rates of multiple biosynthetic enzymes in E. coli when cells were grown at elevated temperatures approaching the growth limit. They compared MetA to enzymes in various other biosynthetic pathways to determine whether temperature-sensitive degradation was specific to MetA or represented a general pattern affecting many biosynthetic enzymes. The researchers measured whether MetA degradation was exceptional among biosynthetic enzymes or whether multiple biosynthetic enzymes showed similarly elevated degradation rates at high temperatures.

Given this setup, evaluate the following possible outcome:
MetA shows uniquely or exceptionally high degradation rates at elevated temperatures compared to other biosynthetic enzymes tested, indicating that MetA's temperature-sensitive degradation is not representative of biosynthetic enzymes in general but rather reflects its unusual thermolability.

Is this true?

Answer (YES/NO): YES